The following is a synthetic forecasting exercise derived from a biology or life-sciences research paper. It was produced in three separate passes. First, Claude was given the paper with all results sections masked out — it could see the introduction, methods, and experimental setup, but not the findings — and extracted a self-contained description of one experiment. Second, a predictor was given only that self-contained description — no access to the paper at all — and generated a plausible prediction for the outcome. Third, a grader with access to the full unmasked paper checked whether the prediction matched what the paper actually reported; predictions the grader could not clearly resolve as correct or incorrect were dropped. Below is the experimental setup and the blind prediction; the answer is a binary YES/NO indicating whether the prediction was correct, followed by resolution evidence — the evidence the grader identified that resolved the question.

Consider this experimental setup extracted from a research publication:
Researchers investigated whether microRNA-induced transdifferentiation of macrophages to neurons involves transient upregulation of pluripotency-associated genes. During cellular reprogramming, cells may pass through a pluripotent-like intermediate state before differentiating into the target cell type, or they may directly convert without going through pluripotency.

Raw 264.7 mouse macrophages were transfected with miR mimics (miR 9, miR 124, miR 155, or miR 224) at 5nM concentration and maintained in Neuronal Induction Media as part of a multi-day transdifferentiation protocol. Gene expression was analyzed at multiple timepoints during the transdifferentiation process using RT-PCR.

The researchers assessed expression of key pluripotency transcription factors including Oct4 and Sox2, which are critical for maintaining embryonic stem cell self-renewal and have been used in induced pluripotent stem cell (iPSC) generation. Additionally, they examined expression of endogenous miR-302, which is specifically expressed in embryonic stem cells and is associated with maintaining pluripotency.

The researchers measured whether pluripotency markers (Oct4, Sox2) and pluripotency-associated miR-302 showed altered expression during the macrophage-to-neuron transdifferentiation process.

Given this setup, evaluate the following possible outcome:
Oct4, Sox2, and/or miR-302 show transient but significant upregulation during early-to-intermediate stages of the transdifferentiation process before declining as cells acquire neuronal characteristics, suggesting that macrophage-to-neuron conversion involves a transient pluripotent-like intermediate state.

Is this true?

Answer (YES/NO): YES